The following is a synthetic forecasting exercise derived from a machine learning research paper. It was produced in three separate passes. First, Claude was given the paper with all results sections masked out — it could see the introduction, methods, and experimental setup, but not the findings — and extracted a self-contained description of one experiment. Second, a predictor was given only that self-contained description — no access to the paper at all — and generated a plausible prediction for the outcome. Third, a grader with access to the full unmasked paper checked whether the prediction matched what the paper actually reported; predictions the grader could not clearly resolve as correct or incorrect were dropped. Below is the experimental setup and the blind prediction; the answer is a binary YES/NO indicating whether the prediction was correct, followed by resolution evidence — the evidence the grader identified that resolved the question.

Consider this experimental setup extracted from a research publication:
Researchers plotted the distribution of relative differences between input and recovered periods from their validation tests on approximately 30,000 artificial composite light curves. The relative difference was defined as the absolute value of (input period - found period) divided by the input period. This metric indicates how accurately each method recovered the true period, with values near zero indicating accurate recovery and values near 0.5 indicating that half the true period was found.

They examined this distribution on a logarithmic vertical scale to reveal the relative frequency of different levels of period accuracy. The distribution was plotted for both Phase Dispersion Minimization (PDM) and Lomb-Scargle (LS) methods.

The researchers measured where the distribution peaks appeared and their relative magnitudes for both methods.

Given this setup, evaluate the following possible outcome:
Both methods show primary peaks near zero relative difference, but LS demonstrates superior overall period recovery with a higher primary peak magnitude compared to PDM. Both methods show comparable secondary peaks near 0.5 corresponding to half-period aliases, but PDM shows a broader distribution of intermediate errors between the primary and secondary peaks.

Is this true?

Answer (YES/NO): NO